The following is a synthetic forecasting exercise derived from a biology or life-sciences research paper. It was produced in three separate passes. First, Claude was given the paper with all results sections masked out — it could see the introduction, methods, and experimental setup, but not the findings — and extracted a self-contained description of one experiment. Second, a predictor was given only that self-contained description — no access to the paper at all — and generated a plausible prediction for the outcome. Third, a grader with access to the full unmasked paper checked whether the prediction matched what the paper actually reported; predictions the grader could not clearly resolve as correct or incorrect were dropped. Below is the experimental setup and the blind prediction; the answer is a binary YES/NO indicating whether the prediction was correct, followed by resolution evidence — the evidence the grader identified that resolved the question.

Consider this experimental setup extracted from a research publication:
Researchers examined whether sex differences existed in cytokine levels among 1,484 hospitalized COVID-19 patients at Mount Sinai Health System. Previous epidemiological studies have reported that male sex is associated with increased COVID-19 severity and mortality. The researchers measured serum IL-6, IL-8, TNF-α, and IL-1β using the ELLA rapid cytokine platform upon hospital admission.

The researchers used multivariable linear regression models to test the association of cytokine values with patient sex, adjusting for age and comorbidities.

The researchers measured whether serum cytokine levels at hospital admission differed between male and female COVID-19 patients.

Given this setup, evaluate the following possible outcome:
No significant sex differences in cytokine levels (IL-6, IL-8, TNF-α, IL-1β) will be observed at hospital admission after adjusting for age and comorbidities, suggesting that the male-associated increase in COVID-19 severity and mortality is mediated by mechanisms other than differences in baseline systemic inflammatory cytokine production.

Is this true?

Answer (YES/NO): NO